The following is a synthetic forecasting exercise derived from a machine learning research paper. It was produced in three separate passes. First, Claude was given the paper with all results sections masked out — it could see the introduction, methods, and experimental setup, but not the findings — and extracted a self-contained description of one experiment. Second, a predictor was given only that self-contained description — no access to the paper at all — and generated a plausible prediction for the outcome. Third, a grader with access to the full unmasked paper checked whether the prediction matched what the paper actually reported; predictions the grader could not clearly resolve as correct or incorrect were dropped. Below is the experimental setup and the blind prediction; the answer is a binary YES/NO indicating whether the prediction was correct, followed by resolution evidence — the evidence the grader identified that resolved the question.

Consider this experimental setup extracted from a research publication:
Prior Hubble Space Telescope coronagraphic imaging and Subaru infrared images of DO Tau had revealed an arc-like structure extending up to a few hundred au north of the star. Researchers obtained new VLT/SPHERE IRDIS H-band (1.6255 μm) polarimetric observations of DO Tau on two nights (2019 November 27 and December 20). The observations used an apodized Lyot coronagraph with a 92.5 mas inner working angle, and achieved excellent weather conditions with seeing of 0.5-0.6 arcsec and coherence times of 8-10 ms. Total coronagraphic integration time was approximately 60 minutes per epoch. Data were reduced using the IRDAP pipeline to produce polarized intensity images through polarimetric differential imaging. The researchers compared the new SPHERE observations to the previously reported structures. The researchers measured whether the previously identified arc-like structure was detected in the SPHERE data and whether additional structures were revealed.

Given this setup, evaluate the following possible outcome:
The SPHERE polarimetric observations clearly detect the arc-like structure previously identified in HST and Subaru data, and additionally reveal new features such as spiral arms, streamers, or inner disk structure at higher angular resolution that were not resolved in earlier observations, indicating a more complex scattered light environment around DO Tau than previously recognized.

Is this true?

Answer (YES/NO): NO